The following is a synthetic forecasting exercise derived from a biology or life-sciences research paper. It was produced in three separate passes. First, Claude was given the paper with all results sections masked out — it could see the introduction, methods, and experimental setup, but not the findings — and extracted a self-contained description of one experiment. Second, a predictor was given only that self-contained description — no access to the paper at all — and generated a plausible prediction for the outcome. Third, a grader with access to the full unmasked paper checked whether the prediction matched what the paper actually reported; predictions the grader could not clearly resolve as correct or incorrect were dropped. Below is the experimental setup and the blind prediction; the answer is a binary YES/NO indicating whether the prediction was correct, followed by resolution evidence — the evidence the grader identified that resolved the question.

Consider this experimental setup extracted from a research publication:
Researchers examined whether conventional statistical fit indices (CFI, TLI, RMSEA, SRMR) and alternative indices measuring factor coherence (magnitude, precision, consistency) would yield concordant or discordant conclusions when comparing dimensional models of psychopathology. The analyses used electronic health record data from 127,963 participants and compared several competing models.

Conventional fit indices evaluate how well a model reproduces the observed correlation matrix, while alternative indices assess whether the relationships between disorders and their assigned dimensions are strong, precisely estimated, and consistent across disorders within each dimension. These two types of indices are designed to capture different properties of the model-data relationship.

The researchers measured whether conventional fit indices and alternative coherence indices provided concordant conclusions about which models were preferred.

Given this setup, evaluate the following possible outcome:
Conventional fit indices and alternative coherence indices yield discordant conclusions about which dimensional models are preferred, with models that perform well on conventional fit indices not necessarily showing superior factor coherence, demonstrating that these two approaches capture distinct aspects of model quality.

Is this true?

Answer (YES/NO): YES